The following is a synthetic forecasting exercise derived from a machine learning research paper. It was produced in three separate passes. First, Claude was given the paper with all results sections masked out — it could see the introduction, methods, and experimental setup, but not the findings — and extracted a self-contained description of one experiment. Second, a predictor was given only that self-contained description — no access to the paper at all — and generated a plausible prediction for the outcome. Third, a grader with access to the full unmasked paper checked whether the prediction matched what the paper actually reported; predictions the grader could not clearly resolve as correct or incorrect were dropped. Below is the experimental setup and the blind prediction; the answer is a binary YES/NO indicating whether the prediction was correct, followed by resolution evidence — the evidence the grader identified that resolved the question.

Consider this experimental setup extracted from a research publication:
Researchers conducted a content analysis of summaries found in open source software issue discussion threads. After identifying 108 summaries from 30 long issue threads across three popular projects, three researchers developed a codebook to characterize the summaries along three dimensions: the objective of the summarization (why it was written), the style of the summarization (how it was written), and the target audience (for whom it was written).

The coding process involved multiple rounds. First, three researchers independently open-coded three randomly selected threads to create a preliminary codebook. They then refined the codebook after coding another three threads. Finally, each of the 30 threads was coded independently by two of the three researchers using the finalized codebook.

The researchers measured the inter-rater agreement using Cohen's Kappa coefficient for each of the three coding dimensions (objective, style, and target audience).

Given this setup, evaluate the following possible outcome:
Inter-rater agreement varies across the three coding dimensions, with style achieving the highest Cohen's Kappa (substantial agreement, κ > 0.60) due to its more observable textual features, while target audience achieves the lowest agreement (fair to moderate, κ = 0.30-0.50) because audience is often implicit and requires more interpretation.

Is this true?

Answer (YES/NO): NO